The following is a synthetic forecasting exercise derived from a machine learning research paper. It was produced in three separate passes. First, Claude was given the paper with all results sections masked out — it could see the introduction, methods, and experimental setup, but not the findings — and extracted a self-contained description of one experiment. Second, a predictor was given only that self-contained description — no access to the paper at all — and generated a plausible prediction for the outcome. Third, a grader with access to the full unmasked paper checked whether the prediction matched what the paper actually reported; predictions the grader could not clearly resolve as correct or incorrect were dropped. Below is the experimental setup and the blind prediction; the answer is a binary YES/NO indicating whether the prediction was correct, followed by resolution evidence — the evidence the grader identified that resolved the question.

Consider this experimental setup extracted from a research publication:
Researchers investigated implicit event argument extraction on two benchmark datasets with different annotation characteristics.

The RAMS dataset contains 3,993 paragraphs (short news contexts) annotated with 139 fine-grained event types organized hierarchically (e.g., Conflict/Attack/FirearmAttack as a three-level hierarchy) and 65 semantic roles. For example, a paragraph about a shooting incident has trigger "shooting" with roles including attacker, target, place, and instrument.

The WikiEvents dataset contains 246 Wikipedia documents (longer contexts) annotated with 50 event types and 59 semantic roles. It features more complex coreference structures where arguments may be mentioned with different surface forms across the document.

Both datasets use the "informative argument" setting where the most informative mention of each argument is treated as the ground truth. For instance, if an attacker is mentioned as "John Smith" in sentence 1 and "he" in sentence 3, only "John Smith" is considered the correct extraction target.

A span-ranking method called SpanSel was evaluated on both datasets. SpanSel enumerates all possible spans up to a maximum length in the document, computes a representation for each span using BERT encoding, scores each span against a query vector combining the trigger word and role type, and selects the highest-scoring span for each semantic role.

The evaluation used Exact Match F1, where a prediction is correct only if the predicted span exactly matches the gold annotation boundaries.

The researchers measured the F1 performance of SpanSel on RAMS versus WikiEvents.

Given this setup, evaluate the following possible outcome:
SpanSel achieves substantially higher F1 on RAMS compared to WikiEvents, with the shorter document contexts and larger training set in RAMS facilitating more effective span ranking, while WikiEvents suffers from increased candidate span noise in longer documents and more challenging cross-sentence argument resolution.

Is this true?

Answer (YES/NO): NO